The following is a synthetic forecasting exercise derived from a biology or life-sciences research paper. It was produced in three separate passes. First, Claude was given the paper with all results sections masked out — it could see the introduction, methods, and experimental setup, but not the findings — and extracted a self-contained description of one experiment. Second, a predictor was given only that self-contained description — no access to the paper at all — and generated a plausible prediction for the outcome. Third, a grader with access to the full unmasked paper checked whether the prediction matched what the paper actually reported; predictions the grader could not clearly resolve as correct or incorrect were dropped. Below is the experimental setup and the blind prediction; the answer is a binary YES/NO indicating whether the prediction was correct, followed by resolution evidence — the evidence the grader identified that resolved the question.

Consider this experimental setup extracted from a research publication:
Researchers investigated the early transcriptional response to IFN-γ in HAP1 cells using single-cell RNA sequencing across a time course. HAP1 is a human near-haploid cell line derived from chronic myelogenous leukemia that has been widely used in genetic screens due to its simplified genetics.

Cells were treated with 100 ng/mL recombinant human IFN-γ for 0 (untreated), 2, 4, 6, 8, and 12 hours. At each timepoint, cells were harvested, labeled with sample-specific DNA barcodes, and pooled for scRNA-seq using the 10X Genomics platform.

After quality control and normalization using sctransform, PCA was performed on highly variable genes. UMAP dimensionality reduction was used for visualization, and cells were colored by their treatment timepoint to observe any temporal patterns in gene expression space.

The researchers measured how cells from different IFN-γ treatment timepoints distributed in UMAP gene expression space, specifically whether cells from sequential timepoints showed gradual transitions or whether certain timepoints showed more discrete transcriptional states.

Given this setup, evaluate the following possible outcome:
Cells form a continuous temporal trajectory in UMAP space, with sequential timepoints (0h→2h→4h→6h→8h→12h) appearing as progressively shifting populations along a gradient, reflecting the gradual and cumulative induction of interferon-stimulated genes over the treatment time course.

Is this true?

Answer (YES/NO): YES